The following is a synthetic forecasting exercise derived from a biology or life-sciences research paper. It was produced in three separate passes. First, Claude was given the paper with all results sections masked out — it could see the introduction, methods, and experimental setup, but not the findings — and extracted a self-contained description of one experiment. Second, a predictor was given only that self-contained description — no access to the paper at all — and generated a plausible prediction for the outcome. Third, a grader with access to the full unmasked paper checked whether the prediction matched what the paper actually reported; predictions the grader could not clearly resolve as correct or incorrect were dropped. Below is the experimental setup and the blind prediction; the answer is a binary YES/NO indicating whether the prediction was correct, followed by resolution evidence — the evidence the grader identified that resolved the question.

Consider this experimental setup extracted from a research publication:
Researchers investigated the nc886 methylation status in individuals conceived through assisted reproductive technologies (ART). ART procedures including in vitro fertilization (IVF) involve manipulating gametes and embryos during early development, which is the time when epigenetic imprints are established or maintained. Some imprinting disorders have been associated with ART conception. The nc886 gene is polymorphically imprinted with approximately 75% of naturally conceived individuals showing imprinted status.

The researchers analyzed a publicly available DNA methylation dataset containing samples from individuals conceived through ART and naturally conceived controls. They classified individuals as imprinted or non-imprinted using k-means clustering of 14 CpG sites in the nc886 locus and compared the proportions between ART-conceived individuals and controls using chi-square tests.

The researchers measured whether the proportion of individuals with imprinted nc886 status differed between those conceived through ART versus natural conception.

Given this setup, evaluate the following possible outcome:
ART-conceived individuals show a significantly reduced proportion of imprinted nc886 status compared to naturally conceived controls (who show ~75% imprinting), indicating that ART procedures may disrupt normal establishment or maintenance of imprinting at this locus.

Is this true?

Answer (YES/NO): NO